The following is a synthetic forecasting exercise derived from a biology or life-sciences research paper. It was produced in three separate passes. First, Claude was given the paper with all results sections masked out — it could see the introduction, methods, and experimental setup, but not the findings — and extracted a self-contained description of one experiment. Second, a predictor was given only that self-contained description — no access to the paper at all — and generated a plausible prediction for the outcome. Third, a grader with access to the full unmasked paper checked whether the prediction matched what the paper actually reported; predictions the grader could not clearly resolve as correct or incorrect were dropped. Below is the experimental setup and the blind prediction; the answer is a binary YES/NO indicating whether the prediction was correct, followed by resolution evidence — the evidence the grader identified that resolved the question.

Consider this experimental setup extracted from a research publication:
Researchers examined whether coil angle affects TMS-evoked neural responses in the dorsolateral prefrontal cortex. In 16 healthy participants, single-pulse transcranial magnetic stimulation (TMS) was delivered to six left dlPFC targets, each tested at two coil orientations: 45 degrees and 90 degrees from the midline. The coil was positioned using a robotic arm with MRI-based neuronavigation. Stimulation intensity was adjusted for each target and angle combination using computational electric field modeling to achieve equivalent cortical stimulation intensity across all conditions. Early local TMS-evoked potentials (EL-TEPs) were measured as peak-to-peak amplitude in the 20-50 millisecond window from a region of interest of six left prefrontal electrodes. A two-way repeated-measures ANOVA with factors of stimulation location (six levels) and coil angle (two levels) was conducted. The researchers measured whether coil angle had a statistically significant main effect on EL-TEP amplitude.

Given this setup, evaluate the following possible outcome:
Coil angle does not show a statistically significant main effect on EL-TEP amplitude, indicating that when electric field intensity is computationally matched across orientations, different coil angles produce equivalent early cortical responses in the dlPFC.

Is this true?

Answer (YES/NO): YES